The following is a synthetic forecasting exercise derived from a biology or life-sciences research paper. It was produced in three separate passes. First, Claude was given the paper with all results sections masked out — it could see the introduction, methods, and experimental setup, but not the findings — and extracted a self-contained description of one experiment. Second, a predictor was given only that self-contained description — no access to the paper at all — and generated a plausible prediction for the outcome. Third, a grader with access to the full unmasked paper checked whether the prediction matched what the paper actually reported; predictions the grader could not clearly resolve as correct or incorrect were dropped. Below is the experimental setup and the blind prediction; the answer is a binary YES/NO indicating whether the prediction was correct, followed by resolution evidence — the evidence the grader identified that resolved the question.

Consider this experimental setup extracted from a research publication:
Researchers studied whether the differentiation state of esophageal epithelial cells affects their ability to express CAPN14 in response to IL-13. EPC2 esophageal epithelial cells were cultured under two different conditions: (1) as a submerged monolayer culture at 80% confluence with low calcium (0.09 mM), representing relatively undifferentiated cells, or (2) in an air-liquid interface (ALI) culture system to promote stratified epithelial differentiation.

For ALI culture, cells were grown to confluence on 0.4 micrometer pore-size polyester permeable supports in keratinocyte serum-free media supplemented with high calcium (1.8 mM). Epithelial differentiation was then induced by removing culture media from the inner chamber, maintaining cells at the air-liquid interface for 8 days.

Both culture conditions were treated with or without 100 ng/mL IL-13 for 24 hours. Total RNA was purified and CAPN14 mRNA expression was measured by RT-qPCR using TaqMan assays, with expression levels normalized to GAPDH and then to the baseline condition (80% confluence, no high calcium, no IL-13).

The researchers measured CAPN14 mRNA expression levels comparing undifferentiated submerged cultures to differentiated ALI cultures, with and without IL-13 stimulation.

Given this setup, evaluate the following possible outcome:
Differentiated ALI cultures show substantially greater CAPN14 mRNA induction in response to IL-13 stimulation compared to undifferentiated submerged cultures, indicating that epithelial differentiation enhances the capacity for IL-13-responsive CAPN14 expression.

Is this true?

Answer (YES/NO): YES